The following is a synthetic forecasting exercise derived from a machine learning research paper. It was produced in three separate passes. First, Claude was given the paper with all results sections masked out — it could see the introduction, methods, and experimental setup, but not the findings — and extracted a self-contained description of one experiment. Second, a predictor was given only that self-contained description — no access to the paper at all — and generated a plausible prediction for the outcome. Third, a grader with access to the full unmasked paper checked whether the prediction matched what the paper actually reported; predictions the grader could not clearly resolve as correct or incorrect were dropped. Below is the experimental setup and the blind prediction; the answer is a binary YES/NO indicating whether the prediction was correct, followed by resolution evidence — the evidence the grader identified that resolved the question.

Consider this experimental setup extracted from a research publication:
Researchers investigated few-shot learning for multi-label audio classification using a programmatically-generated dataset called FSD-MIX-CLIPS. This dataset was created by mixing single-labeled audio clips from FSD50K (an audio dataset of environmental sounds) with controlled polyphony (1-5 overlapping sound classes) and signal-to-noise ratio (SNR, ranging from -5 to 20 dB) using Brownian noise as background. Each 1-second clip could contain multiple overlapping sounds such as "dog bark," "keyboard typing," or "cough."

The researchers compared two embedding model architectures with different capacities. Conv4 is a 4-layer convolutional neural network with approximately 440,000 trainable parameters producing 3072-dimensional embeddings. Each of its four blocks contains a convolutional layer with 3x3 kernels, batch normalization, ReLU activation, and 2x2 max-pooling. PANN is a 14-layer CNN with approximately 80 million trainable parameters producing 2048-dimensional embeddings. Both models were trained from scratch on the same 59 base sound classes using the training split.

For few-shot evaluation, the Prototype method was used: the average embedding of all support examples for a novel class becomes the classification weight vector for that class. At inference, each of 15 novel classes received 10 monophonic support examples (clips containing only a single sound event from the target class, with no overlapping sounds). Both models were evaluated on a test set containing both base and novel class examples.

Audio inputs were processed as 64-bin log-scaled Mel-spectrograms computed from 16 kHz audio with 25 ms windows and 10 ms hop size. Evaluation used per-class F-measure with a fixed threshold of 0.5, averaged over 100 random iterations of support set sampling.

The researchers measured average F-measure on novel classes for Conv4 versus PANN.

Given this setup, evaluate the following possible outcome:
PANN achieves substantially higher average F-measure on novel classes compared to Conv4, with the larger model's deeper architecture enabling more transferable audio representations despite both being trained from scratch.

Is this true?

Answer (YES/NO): NO